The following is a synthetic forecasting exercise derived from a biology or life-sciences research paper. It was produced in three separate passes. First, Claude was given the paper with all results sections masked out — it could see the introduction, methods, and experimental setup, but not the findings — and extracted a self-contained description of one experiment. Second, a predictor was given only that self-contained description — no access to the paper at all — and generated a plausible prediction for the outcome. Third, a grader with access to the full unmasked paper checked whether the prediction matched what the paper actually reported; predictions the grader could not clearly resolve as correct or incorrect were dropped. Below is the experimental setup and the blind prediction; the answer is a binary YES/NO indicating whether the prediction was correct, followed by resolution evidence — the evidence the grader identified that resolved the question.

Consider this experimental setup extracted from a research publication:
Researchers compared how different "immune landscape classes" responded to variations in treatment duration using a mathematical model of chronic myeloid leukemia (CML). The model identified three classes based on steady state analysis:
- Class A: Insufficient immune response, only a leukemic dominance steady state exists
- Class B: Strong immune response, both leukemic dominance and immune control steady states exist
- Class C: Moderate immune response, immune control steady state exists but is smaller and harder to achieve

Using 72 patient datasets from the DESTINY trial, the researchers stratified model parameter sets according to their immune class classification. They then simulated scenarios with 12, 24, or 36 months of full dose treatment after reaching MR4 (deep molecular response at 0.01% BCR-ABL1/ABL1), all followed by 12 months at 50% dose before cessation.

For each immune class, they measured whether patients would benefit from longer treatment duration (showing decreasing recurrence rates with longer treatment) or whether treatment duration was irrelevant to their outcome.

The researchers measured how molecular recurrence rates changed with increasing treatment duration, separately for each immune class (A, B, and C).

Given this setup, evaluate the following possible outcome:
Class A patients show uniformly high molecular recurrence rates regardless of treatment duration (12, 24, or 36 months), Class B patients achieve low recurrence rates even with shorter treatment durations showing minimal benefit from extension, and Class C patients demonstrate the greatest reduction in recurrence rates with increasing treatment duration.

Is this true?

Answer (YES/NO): NO